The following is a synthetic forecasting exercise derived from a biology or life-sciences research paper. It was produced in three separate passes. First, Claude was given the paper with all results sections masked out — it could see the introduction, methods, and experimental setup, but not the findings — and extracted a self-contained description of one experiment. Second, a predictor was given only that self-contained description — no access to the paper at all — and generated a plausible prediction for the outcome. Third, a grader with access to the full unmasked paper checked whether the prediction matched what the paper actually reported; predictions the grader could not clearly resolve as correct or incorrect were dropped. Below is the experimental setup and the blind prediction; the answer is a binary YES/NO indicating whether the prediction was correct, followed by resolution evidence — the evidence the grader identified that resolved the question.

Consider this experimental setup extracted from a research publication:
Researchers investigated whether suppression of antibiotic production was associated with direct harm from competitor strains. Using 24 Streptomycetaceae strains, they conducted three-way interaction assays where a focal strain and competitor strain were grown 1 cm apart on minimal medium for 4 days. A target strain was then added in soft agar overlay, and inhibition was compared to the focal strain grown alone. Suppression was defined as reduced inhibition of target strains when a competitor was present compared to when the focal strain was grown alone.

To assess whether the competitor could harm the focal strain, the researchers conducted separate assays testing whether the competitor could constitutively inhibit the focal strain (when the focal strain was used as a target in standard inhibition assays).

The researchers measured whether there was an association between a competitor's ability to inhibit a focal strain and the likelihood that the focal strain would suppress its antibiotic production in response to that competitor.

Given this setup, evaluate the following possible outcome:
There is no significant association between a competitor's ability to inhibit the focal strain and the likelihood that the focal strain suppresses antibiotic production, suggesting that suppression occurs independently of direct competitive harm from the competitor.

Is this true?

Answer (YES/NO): YES